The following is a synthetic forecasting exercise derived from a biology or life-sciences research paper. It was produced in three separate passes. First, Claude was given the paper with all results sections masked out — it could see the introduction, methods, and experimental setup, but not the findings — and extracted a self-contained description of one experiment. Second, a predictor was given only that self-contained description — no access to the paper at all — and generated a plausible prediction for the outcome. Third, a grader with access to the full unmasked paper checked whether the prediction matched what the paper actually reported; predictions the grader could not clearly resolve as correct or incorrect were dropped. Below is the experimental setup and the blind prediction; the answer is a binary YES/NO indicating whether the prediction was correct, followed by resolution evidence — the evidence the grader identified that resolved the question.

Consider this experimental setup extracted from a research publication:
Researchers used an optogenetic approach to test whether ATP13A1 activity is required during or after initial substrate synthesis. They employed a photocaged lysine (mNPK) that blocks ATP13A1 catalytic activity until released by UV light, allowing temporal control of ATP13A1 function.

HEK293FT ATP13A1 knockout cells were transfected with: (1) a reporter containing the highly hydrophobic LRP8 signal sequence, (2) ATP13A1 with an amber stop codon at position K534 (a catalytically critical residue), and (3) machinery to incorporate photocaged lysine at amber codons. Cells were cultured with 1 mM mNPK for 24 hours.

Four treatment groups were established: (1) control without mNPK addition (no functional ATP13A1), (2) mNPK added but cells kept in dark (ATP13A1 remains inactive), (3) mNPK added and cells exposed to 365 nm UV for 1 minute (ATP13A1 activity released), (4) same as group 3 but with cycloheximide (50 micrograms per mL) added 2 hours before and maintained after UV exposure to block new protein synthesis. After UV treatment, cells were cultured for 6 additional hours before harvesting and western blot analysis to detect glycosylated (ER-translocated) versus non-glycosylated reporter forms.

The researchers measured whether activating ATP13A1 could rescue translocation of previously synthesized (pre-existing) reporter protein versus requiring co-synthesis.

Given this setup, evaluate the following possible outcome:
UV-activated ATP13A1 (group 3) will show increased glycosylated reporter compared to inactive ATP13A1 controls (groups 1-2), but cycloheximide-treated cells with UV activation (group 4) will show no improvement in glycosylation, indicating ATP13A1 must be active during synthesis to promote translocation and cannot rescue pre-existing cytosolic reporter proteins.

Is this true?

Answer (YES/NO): NO